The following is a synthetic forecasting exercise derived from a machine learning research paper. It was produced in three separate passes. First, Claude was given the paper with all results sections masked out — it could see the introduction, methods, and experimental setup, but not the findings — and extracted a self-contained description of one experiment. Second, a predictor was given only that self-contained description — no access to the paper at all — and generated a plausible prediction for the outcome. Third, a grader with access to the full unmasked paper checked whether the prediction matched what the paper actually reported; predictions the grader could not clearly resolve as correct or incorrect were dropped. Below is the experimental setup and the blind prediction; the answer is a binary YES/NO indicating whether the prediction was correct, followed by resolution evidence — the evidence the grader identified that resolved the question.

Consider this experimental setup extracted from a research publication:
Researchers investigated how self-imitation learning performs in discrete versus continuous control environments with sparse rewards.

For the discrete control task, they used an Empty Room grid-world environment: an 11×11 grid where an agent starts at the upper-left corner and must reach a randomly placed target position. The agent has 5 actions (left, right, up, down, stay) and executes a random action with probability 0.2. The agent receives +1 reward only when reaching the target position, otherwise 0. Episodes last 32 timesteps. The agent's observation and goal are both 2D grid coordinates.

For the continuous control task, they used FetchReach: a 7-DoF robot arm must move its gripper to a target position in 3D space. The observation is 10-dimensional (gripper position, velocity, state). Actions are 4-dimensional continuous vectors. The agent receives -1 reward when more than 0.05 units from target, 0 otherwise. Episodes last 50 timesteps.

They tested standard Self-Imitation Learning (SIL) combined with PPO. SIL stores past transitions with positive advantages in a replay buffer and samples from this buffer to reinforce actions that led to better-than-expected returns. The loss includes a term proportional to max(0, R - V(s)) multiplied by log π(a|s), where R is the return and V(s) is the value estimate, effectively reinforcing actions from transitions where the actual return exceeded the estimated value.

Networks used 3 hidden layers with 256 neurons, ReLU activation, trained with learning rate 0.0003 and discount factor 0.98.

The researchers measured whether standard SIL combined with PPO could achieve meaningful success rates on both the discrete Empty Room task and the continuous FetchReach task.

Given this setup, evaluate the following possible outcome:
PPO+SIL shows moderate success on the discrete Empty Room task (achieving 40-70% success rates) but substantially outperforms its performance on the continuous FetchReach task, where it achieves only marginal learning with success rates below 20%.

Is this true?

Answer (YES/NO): NO